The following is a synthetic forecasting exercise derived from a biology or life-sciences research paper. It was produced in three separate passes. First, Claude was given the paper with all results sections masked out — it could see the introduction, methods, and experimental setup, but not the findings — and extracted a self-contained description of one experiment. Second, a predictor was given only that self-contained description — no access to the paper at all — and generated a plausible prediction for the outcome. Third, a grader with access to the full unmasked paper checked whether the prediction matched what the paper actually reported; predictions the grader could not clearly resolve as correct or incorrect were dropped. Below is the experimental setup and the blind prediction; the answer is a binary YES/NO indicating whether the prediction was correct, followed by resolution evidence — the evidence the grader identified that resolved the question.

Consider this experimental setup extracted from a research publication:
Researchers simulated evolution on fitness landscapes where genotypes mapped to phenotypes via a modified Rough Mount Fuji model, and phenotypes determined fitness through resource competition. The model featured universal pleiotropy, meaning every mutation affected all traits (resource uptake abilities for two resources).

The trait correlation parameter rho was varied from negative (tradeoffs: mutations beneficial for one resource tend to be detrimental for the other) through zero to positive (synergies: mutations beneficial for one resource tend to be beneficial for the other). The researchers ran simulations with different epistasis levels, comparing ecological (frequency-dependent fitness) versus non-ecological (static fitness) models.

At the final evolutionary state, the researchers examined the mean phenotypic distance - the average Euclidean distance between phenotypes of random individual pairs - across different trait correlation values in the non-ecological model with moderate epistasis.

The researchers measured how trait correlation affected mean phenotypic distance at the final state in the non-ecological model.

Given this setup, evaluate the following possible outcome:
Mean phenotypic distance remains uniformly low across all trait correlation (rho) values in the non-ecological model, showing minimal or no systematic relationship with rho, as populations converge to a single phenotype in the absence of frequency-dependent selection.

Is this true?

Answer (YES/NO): NO